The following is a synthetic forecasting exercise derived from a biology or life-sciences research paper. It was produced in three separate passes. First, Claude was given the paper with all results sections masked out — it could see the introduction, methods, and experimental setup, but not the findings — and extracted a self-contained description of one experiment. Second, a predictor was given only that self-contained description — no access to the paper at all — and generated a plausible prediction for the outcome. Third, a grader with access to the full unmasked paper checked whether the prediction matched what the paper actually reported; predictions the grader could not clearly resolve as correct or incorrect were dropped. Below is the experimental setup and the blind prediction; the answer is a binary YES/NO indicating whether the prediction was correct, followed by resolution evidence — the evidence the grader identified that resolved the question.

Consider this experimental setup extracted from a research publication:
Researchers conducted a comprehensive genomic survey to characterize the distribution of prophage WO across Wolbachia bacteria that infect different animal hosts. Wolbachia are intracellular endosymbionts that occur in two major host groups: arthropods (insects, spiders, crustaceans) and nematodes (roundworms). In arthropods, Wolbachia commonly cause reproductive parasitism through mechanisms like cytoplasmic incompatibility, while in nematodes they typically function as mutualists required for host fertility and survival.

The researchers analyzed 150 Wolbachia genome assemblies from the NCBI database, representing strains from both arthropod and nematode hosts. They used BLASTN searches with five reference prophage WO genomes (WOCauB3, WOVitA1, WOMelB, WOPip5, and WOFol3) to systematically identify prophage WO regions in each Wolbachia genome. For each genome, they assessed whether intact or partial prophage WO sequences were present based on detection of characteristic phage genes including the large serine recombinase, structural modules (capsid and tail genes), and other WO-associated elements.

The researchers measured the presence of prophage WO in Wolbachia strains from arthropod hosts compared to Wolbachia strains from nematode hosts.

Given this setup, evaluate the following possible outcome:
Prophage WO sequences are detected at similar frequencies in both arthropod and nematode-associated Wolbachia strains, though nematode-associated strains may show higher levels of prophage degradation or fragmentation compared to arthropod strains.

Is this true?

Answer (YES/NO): NO